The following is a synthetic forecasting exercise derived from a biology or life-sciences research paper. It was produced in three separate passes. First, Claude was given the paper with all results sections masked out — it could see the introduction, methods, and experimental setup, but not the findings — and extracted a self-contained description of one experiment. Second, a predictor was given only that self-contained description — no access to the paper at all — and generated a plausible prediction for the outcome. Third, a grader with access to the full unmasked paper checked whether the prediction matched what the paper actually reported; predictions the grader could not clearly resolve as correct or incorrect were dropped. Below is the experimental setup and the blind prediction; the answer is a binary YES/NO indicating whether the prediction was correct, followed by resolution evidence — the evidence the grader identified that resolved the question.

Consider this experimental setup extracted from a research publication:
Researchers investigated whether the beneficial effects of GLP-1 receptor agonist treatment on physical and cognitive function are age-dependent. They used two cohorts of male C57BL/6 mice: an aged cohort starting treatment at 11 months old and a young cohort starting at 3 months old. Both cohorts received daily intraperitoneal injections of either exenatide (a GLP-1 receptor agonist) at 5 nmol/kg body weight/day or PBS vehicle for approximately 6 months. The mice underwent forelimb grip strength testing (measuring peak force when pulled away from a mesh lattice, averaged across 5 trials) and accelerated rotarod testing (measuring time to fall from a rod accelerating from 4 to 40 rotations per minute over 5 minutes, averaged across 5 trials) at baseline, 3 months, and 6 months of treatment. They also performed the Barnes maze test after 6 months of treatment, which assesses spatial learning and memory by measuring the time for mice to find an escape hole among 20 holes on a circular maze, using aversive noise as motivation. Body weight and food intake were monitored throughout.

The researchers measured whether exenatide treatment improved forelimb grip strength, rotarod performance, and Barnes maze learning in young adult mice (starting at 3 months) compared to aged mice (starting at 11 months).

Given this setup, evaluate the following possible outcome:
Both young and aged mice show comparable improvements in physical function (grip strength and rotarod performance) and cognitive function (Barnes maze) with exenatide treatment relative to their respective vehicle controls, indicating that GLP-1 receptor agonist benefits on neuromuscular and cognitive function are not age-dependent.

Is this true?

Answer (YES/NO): NO